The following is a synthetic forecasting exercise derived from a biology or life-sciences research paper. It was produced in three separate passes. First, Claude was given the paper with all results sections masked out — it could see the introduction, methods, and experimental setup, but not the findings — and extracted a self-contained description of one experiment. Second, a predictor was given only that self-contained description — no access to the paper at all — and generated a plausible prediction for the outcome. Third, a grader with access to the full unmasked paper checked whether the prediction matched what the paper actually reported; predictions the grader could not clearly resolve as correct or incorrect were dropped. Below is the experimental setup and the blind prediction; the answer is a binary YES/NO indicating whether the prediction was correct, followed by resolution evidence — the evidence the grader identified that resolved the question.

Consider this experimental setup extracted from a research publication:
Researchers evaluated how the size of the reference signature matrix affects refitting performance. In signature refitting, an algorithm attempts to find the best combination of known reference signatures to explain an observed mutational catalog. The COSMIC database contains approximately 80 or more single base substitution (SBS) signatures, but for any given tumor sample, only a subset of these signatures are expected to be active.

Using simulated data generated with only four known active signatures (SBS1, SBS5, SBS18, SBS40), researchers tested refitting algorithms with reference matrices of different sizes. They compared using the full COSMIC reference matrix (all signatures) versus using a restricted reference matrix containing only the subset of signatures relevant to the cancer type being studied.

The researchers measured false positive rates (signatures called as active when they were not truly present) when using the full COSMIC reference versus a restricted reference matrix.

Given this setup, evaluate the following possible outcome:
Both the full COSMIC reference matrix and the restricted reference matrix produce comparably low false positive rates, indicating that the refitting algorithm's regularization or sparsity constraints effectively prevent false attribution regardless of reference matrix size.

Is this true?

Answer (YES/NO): NO